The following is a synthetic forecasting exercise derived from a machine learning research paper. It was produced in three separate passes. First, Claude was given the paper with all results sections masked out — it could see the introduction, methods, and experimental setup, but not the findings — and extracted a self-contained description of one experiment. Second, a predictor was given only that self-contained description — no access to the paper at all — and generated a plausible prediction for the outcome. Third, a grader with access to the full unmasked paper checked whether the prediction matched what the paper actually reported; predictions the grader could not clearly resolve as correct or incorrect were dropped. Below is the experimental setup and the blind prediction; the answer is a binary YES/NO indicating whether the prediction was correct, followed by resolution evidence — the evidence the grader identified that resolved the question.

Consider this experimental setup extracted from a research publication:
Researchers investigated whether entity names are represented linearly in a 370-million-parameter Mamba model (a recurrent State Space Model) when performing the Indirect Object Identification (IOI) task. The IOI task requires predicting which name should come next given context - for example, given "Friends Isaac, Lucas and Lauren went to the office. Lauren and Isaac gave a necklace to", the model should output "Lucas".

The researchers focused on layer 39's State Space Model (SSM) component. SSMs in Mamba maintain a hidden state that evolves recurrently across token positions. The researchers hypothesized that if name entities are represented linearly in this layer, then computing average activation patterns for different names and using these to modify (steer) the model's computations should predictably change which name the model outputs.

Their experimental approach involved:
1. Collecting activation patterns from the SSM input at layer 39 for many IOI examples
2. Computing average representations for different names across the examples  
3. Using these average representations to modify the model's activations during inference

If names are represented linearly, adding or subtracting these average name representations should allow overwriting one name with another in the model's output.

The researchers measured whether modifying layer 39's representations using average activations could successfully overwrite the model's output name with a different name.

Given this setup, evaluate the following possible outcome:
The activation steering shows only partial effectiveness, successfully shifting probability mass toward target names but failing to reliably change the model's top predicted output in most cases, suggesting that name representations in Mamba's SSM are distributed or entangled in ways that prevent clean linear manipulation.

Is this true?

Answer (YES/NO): NO